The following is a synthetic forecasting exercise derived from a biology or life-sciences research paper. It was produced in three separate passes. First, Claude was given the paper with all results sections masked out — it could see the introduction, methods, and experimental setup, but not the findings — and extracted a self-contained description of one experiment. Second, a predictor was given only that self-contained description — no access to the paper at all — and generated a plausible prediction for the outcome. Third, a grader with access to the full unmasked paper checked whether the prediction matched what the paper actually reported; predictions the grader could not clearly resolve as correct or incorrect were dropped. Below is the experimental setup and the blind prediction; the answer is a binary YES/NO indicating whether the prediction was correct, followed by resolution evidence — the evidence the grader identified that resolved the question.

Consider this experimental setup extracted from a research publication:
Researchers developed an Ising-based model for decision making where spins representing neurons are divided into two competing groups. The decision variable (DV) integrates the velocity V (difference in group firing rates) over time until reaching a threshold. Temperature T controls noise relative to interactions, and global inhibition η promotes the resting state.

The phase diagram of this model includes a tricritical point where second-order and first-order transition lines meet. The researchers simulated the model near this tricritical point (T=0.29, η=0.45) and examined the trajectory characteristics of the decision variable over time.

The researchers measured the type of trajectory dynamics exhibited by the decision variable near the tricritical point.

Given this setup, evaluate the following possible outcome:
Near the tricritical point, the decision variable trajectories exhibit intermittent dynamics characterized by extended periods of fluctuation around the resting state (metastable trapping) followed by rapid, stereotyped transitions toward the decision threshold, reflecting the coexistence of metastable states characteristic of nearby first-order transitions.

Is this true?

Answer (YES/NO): NO